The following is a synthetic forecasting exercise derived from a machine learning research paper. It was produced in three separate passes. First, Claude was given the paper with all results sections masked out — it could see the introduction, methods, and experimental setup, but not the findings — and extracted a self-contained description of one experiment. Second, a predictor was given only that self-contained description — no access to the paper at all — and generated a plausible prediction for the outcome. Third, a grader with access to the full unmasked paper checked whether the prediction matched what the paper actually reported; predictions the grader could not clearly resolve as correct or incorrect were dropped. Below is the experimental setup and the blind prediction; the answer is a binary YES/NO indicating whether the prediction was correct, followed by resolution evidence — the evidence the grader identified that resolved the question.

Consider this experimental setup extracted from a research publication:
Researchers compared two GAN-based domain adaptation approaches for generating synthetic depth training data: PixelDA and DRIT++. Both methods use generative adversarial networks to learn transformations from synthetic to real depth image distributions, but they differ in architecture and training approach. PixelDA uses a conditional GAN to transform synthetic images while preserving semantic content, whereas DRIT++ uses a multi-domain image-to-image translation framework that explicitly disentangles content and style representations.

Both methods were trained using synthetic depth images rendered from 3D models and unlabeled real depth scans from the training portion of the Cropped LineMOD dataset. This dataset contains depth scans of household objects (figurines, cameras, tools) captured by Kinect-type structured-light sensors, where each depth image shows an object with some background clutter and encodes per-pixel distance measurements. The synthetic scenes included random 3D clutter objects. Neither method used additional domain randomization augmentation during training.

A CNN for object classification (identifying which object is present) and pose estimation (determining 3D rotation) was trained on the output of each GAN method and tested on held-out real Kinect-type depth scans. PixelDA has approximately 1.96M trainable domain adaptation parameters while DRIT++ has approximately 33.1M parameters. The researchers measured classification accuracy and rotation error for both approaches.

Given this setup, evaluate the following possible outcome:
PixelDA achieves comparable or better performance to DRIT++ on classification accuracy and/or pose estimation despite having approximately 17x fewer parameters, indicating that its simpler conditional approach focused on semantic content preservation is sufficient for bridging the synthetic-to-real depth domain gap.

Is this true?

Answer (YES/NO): YES